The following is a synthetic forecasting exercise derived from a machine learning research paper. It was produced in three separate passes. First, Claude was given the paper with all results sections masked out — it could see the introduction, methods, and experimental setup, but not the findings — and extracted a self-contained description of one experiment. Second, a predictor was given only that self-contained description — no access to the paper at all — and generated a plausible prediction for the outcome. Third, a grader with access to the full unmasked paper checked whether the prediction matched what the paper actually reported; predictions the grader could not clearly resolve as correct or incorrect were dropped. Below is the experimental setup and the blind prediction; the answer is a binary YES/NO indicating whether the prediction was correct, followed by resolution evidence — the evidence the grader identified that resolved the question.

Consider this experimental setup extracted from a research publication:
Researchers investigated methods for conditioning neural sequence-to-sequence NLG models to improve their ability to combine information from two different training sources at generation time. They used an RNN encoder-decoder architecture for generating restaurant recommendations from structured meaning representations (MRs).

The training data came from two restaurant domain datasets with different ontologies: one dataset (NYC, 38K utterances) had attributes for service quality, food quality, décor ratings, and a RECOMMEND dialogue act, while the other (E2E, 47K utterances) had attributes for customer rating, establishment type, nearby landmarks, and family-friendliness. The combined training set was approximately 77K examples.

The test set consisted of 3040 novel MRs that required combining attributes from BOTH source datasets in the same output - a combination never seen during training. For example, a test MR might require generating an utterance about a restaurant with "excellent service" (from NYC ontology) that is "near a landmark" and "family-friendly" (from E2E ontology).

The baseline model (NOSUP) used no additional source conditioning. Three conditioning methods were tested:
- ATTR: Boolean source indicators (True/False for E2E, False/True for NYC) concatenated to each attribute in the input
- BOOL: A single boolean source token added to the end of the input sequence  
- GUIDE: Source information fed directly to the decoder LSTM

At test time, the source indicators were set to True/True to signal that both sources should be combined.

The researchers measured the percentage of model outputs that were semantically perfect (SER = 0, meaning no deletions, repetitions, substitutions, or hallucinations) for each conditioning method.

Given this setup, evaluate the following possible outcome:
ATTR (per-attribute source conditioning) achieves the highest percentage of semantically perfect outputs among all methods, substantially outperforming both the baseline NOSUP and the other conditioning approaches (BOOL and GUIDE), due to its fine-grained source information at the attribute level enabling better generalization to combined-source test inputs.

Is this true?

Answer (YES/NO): NO